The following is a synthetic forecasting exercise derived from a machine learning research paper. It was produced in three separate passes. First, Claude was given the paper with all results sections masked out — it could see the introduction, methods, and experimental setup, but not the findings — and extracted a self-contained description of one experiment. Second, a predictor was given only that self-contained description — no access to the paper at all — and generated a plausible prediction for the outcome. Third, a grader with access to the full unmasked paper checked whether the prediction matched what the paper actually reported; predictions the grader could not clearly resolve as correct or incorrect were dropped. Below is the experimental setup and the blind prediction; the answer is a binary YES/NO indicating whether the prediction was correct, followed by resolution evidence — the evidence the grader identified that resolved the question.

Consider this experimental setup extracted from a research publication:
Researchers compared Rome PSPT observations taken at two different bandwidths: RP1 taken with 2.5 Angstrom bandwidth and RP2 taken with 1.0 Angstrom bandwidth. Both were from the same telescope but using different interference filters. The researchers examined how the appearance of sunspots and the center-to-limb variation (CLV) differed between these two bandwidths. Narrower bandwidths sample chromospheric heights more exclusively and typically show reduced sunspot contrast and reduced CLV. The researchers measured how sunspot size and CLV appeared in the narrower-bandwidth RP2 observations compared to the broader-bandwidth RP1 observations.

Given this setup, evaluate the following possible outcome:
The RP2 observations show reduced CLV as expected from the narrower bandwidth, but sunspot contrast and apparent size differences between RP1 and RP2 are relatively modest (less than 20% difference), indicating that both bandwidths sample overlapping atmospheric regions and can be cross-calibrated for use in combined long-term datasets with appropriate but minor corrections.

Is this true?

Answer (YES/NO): YES